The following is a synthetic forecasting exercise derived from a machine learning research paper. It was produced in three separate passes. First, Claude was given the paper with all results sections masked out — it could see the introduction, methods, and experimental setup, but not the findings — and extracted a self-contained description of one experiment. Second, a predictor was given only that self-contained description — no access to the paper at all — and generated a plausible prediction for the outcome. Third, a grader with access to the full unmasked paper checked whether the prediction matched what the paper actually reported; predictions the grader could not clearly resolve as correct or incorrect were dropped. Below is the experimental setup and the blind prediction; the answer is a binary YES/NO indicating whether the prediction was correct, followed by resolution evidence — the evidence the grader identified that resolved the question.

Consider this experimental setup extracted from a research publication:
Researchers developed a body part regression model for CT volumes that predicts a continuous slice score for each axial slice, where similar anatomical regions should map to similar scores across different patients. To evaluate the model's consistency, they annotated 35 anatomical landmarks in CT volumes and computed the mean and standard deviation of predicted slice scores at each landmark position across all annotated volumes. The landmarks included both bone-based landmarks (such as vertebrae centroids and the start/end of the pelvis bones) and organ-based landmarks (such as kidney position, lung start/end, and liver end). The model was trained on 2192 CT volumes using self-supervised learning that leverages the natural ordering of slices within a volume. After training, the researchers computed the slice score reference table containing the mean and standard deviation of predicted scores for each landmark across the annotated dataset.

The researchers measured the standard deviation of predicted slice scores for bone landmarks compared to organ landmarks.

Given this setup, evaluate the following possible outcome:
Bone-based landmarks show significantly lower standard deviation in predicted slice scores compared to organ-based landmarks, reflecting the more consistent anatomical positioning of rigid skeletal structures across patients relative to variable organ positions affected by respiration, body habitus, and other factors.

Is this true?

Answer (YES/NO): YES